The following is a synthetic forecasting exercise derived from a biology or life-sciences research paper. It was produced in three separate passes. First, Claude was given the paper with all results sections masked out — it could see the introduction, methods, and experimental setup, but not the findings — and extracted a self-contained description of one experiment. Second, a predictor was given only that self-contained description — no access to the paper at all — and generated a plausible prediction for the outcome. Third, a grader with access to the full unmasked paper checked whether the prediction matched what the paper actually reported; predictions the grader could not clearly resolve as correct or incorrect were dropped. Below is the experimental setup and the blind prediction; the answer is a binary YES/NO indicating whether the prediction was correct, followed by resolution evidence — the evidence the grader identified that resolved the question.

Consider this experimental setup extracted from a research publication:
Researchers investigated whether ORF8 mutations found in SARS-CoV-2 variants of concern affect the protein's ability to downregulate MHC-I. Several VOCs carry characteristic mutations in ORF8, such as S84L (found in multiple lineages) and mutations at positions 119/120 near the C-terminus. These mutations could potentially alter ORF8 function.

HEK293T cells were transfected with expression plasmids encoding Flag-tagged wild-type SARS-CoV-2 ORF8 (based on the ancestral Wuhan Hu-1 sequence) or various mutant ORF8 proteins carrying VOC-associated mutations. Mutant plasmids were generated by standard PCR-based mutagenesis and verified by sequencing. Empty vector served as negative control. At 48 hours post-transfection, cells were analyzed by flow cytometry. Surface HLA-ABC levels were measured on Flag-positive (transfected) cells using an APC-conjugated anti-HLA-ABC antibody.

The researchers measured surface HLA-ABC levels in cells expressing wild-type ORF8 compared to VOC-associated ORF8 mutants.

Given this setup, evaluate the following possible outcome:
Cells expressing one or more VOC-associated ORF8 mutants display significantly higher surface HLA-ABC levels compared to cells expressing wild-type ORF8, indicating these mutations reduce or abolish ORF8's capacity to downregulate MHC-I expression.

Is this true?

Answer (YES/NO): YES